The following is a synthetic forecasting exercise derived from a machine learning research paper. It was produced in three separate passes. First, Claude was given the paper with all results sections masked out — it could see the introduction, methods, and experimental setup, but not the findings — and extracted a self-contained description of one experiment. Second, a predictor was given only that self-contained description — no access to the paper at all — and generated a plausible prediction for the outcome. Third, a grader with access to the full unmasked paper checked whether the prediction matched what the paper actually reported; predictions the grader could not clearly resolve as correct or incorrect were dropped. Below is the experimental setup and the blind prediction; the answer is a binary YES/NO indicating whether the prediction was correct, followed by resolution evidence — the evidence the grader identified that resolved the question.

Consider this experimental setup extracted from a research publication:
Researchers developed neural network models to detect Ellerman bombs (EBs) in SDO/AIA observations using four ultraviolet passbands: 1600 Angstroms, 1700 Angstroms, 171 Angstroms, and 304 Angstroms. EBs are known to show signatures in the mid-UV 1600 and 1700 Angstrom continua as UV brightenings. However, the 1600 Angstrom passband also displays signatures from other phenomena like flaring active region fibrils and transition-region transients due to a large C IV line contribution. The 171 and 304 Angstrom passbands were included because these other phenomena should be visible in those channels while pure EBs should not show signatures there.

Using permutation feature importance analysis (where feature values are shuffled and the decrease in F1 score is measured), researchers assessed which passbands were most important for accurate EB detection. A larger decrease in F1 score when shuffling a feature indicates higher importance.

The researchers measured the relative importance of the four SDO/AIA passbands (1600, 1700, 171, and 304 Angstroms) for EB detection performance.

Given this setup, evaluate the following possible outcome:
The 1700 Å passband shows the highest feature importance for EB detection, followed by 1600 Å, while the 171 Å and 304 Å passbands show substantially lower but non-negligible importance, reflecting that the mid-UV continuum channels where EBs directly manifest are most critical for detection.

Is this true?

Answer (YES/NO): NO